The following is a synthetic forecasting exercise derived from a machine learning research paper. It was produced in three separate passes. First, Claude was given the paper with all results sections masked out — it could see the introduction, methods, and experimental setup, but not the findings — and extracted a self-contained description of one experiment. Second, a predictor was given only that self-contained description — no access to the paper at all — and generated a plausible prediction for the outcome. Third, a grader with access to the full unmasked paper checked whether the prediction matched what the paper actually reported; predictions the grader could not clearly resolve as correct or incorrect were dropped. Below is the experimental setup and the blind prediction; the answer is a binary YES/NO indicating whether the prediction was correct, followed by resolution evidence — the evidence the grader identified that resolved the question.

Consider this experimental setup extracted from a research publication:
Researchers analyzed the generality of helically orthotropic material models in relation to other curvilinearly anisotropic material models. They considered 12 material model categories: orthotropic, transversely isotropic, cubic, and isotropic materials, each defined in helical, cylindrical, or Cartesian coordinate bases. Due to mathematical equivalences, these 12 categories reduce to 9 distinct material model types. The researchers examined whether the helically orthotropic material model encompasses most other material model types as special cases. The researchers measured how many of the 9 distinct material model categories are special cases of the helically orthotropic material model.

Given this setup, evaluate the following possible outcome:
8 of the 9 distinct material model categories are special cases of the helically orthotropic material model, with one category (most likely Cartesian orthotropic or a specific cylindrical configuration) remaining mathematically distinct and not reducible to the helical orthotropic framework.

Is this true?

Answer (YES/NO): NO